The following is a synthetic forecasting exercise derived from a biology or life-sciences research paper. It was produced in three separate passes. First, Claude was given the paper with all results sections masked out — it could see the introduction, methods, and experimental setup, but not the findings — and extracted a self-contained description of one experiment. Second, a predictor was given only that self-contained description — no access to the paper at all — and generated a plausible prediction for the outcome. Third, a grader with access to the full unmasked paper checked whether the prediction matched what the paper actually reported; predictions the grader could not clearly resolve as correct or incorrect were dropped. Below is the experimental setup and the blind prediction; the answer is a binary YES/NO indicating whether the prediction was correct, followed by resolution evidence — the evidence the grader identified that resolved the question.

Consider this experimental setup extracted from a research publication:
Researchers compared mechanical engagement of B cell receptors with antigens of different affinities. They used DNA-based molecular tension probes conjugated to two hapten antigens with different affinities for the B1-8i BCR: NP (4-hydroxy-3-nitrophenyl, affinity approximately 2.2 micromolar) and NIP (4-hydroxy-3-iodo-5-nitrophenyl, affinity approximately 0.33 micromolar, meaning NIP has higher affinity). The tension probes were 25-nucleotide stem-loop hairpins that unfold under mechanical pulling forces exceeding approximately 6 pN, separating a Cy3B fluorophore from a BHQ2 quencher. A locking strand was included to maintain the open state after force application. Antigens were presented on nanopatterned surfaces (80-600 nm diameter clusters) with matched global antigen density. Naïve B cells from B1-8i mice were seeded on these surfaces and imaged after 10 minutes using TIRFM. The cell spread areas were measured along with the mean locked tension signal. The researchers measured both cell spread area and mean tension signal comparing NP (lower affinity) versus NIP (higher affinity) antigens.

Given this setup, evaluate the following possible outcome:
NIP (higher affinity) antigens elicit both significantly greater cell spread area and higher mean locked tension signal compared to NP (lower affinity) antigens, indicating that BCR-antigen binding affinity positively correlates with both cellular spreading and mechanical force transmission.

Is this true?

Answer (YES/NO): NO